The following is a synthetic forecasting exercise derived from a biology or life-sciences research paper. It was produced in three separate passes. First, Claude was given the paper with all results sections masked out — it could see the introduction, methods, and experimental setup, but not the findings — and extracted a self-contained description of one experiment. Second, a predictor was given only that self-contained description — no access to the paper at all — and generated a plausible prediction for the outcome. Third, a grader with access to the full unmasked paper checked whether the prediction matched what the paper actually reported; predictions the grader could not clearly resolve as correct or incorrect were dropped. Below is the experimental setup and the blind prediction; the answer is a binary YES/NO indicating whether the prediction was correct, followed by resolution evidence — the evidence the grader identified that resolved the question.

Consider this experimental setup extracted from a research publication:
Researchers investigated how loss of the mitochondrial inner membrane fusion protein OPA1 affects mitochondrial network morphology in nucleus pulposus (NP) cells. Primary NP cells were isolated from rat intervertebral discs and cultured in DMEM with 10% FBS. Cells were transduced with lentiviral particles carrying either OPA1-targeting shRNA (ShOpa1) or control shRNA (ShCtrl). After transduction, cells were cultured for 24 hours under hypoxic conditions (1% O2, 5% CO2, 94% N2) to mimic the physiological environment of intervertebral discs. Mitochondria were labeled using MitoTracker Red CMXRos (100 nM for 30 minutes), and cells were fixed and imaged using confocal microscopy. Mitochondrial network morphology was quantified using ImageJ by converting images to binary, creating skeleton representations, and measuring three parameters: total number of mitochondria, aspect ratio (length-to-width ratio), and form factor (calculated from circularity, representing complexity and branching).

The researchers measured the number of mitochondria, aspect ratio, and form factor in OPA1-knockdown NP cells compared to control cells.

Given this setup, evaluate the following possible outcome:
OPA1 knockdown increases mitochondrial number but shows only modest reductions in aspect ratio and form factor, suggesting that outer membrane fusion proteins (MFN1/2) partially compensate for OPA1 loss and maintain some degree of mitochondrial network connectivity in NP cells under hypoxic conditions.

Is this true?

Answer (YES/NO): NO